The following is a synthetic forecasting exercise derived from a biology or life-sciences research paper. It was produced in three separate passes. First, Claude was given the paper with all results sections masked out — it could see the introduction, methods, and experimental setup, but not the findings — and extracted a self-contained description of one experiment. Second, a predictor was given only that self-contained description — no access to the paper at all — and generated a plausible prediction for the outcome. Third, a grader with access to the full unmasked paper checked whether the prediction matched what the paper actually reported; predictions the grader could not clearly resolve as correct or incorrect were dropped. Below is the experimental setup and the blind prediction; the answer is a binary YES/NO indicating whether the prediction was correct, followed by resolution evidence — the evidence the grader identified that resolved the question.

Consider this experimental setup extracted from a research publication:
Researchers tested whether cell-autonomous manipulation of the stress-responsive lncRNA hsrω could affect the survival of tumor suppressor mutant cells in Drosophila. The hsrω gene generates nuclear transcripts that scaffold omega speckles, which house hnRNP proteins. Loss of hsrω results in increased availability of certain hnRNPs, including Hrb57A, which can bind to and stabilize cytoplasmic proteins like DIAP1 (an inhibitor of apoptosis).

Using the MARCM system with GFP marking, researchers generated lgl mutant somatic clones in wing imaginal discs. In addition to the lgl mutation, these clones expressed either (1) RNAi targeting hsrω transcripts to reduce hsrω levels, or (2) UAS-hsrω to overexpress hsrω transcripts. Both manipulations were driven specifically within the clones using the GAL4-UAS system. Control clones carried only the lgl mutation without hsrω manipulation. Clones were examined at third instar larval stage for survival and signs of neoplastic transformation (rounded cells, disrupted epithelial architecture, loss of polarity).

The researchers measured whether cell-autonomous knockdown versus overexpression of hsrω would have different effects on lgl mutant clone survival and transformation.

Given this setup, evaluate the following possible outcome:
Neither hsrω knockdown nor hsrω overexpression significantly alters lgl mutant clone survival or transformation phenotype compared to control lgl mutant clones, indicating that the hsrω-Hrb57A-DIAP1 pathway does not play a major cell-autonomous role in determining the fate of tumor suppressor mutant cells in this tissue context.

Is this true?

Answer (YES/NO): NO